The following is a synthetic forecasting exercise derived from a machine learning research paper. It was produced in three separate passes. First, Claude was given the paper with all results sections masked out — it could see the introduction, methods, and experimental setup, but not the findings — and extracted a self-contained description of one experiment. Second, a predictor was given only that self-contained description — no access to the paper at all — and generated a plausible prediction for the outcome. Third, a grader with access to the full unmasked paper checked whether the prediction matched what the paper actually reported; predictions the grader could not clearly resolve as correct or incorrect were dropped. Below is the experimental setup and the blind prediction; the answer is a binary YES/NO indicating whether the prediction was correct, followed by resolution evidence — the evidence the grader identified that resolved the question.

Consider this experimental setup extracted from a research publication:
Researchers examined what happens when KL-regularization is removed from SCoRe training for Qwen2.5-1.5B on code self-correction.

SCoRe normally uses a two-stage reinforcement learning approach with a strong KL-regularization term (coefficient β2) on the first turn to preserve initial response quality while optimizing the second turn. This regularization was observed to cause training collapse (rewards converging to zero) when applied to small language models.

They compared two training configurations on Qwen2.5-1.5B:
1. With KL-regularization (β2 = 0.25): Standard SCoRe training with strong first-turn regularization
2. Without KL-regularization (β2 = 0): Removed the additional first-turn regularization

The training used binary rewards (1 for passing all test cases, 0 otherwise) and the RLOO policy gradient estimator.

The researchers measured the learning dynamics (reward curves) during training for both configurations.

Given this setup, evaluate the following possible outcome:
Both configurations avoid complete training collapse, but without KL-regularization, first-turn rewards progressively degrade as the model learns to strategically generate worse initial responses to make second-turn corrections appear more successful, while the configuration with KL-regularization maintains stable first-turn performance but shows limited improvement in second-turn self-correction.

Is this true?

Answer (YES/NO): NO